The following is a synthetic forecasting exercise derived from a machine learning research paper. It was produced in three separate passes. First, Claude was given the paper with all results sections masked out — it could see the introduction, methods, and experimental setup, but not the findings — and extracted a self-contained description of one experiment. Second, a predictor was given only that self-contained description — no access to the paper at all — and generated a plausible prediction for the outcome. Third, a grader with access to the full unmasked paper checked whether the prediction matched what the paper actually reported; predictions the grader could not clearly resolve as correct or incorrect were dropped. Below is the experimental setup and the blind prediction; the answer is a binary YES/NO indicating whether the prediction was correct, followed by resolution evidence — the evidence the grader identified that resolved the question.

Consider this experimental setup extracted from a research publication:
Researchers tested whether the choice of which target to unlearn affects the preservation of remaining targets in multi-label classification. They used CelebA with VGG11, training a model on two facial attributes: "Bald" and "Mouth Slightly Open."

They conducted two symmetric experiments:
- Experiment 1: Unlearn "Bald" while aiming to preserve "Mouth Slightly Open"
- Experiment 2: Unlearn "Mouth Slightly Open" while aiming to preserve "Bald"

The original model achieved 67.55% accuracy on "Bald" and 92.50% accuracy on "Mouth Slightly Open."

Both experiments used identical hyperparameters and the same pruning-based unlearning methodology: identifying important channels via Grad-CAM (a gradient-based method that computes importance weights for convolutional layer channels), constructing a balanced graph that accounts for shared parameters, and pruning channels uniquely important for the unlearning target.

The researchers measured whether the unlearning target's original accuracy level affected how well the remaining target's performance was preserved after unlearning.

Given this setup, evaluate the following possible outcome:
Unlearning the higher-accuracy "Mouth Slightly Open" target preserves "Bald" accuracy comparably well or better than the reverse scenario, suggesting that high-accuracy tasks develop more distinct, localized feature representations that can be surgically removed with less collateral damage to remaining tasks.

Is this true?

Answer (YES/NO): NO